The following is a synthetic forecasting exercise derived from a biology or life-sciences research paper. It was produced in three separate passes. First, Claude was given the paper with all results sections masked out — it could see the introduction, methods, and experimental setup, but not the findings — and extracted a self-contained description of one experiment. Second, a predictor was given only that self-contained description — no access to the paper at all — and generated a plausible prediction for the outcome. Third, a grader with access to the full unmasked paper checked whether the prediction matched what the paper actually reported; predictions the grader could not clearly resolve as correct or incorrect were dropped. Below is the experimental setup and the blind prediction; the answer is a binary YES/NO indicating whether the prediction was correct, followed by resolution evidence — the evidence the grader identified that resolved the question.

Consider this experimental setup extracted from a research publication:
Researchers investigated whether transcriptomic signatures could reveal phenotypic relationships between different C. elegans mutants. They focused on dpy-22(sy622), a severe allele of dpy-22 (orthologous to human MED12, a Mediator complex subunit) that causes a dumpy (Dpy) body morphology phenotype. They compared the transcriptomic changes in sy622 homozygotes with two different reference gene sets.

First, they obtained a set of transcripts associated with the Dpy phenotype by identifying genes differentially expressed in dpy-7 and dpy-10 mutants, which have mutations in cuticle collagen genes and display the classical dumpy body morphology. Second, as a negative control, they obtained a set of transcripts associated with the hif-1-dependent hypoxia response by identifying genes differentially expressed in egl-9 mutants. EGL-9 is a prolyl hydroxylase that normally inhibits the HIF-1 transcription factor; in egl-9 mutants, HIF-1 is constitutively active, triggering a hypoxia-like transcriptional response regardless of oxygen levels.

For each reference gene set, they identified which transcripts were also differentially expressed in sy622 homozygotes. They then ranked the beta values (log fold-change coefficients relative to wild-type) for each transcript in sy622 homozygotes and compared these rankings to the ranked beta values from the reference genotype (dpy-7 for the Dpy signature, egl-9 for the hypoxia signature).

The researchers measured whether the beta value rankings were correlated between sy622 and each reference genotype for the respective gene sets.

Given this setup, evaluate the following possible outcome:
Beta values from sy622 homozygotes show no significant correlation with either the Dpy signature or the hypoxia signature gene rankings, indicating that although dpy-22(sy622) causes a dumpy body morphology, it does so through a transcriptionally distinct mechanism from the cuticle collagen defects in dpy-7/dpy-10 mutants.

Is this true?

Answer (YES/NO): NO